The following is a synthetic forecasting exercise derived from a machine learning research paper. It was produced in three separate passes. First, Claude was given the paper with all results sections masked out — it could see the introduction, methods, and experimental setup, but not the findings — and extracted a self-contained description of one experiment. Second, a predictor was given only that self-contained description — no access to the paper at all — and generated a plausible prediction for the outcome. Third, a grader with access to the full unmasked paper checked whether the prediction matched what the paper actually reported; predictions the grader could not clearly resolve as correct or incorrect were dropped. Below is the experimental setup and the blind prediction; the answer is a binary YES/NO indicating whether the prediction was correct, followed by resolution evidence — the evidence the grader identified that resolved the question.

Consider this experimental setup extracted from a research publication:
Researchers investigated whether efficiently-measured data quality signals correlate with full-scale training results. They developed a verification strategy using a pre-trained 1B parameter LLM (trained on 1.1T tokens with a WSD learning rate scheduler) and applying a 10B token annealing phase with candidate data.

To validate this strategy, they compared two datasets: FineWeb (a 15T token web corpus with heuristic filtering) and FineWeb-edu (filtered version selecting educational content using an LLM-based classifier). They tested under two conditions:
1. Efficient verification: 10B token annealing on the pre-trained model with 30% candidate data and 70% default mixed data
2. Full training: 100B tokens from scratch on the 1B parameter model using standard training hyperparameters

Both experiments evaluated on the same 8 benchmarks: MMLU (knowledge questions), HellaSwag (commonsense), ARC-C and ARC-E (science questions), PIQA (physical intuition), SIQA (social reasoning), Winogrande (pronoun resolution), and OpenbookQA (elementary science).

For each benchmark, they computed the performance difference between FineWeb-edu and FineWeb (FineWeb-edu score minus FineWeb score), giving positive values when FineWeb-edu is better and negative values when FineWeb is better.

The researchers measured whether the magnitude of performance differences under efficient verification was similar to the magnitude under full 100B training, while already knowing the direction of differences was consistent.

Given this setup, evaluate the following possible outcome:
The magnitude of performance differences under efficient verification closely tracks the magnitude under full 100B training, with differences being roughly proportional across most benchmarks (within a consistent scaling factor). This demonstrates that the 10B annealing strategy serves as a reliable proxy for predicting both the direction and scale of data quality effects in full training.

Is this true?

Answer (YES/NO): NO